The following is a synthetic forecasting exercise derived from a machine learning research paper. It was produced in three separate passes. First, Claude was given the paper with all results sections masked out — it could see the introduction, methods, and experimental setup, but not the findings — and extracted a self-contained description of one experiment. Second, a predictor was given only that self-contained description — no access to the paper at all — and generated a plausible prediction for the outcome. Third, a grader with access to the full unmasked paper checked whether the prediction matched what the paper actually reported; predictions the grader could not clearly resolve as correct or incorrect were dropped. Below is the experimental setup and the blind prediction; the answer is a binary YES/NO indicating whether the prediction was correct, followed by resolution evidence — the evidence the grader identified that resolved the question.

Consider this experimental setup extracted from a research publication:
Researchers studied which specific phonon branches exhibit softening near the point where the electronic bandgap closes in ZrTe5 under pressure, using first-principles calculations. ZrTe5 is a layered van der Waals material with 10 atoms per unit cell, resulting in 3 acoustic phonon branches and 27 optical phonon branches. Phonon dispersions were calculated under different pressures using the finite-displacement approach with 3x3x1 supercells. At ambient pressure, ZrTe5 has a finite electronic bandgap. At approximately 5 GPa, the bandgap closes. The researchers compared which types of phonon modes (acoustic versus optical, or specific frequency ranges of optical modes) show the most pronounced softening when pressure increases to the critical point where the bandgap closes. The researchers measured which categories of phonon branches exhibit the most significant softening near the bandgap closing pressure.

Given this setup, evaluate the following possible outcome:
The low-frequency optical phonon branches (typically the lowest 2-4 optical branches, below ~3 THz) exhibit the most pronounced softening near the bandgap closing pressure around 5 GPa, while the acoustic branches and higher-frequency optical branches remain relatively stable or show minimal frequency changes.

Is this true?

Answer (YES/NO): NO